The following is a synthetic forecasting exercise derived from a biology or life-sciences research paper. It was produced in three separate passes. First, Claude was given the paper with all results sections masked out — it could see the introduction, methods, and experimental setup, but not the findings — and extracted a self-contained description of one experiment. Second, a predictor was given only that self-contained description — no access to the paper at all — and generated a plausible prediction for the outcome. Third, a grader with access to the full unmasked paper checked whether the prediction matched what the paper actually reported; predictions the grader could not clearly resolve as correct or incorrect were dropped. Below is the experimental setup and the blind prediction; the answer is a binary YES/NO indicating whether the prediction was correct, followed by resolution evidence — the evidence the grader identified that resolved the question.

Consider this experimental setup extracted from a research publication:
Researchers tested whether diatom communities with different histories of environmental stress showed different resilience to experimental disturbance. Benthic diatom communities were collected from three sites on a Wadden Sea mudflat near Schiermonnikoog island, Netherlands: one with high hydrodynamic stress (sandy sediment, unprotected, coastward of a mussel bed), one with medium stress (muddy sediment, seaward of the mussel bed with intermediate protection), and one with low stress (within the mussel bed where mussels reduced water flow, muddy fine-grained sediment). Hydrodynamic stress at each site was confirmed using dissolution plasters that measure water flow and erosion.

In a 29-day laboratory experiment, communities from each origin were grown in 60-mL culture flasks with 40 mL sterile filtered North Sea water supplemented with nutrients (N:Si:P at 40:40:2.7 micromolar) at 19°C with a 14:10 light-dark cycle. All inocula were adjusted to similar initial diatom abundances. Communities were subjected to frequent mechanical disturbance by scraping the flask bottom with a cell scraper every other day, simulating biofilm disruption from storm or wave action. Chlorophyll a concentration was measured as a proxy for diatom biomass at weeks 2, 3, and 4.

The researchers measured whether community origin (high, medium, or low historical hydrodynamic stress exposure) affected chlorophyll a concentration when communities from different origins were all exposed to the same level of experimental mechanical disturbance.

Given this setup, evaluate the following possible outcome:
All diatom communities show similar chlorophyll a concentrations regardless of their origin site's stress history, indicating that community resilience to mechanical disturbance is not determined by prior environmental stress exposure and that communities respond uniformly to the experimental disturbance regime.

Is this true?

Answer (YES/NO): NO